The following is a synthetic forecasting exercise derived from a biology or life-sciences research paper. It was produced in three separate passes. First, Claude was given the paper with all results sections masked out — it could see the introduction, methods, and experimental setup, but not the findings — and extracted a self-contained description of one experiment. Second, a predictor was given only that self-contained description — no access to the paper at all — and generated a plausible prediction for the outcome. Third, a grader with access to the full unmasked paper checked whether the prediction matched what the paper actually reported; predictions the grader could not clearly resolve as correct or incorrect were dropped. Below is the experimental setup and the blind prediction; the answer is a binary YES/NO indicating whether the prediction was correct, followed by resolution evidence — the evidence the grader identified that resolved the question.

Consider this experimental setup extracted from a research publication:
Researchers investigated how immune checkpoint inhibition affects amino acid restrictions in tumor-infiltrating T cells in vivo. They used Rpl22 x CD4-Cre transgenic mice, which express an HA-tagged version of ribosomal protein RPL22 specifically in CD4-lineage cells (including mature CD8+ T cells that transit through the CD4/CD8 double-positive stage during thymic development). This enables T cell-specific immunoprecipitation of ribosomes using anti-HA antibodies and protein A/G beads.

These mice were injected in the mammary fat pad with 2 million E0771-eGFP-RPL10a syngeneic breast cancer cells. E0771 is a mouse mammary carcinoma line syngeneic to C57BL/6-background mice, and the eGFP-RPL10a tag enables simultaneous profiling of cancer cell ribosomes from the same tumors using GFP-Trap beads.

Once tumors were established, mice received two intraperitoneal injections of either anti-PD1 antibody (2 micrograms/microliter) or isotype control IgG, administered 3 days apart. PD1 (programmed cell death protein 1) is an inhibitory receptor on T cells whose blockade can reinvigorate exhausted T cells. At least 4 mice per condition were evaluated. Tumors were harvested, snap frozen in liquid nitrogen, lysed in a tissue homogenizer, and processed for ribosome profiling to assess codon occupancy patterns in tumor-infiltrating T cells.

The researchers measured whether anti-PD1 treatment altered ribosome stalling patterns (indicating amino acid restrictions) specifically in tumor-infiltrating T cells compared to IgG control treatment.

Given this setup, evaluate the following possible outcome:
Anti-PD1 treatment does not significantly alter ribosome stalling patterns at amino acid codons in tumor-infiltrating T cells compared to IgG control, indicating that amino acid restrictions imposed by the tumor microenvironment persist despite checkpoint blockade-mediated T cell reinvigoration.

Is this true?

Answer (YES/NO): NO